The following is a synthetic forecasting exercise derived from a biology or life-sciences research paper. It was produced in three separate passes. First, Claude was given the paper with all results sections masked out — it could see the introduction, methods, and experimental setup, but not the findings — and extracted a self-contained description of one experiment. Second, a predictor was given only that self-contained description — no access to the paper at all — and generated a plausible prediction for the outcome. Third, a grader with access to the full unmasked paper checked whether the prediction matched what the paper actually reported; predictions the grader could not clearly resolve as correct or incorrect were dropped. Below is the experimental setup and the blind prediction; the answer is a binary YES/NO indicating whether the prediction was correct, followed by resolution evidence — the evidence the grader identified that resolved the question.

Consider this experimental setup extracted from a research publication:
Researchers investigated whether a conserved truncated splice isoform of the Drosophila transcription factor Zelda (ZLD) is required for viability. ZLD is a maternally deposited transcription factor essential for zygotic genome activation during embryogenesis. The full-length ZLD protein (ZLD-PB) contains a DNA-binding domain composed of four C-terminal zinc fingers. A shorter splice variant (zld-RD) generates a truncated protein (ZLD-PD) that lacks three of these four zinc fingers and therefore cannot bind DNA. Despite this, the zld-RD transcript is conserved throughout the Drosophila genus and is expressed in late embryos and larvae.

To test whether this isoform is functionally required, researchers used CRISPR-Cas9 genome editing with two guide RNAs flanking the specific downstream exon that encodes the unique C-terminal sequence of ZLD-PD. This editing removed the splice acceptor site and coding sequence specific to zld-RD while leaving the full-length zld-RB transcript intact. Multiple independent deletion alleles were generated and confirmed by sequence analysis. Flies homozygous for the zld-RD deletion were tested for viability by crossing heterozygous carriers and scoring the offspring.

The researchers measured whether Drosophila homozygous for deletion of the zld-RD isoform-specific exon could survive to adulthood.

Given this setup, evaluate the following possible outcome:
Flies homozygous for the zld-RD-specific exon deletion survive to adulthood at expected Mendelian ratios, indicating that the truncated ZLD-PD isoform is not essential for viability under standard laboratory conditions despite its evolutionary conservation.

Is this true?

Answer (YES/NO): YES